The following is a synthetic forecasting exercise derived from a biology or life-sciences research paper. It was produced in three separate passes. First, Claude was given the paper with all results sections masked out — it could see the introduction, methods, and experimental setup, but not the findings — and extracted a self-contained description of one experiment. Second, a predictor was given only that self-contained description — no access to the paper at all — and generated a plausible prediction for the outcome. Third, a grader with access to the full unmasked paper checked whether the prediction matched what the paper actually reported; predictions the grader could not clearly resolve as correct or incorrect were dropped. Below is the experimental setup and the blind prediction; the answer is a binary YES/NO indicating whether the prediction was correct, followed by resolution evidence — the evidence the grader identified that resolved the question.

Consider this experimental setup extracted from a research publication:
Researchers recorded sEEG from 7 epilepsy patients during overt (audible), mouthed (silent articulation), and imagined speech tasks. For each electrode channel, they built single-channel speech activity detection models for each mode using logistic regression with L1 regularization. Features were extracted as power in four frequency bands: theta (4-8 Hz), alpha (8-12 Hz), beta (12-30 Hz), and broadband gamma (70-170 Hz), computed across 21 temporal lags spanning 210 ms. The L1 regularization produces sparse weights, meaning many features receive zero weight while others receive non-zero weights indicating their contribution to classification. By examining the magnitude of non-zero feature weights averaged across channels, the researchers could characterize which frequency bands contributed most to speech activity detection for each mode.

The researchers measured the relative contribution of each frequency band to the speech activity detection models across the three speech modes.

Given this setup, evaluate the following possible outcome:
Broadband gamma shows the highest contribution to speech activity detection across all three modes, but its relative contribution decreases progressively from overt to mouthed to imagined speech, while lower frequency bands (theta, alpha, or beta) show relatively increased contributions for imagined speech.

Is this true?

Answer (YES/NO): NO